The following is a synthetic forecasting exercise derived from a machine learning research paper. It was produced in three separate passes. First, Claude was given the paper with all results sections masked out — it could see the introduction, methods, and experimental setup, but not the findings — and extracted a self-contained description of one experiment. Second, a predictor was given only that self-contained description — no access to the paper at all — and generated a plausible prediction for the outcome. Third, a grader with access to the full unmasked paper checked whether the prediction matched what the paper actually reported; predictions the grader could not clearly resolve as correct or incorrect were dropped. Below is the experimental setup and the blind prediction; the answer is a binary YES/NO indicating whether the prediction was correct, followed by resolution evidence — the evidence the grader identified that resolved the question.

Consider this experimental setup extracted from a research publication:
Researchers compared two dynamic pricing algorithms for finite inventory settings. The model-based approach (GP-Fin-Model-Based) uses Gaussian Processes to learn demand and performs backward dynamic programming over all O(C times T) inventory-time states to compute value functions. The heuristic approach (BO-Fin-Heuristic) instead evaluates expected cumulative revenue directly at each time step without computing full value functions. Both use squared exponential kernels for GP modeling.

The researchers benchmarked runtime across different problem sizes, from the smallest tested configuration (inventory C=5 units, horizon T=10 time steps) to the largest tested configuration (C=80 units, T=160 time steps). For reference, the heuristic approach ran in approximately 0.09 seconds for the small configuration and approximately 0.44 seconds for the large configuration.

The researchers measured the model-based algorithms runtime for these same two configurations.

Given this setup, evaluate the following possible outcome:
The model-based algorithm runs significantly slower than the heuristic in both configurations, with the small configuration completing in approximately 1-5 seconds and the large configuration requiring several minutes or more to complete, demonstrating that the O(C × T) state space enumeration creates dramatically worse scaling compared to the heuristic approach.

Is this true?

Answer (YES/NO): YES